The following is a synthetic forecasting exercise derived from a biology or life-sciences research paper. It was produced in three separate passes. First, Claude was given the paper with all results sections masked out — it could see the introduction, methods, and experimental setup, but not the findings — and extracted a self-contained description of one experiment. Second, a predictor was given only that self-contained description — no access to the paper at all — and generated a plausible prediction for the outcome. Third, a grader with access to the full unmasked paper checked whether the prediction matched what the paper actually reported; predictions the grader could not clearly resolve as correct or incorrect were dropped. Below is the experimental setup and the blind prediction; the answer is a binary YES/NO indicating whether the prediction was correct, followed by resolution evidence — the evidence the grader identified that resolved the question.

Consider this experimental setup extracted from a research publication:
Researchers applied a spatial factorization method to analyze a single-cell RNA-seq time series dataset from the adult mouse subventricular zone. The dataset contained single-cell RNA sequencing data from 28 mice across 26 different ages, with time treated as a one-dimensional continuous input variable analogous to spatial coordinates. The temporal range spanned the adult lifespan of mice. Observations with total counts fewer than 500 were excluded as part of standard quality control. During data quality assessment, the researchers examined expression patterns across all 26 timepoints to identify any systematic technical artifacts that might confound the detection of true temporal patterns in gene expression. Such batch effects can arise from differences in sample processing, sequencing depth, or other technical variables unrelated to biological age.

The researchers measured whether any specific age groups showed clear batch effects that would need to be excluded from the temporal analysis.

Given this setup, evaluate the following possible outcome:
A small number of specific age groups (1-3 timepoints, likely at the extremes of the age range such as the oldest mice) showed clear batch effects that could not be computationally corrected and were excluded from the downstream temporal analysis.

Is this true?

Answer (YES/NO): NO